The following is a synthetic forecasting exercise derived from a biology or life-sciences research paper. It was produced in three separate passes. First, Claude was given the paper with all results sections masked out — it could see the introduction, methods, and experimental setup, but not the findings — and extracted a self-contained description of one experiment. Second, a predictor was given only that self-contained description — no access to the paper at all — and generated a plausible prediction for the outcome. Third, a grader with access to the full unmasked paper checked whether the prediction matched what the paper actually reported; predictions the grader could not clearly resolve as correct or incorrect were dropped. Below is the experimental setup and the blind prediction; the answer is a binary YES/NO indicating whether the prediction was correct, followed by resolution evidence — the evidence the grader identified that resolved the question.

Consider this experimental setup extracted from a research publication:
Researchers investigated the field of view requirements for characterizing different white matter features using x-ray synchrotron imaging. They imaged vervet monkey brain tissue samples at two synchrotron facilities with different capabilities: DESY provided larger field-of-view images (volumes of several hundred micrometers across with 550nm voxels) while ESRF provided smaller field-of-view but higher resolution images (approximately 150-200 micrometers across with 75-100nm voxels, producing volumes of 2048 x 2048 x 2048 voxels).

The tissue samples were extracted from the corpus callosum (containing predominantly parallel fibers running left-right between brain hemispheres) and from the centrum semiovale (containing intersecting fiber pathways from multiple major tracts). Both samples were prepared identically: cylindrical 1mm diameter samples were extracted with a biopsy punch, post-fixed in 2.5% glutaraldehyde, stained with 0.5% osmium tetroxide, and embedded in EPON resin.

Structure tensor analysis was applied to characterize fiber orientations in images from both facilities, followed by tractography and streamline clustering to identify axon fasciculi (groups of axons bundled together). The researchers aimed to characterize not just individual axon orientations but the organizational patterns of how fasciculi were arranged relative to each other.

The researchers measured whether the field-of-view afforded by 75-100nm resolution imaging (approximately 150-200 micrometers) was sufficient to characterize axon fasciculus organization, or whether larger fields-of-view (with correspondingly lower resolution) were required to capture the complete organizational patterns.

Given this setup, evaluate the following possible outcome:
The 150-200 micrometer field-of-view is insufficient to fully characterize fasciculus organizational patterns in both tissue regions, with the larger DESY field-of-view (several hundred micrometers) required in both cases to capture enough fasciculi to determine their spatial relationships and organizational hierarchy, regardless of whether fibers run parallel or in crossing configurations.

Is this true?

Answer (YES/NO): NO